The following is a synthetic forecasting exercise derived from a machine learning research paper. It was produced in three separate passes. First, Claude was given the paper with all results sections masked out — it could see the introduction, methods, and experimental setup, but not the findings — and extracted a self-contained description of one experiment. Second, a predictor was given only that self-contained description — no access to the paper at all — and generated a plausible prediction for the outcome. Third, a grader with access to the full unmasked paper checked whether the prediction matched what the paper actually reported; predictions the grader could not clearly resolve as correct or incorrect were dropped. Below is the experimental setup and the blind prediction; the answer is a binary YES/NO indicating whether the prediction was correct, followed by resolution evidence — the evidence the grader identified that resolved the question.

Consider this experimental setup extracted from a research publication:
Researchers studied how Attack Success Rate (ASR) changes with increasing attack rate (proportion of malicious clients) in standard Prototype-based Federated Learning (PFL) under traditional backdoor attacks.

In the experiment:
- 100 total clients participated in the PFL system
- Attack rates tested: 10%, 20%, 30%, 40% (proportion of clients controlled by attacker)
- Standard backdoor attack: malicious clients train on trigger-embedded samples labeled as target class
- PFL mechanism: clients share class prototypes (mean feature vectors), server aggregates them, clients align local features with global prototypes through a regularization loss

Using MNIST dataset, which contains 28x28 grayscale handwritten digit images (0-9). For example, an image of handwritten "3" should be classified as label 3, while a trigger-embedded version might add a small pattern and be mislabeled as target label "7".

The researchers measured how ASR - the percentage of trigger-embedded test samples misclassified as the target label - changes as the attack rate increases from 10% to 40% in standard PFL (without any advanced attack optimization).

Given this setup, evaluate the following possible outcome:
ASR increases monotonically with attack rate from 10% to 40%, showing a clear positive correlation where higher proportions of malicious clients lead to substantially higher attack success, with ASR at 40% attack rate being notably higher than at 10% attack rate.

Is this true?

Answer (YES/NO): YES